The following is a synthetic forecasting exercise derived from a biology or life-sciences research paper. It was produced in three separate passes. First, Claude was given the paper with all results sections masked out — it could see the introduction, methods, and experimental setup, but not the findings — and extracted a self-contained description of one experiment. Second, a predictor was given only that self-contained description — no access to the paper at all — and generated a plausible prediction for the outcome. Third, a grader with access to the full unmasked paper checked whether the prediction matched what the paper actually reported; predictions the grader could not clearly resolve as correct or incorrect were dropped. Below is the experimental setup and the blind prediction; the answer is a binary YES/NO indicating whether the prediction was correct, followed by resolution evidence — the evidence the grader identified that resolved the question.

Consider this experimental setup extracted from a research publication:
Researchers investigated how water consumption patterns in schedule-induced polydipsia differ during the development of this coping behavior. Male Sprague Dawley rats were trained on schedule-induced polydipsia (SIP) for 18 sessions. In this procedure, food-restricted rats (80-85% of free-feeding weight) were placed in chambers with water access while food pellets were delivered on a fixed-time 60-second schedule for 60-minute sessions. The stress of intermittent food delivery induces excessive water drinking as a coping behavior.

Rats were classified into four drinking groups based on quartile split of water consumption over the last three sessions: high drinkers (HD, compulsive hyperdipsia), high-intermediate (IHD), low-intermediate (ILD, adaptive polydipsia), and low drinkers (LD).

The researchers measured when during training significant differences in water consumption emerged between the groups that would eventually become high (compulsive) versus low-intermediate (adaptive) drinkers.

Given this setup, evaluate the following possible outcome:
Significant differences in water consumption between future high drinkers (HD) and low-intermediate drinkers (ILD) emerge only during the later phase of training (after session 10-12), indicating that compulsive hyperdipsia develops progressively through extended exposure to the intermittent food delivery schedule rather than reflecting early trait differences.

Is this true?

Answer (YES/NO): NO